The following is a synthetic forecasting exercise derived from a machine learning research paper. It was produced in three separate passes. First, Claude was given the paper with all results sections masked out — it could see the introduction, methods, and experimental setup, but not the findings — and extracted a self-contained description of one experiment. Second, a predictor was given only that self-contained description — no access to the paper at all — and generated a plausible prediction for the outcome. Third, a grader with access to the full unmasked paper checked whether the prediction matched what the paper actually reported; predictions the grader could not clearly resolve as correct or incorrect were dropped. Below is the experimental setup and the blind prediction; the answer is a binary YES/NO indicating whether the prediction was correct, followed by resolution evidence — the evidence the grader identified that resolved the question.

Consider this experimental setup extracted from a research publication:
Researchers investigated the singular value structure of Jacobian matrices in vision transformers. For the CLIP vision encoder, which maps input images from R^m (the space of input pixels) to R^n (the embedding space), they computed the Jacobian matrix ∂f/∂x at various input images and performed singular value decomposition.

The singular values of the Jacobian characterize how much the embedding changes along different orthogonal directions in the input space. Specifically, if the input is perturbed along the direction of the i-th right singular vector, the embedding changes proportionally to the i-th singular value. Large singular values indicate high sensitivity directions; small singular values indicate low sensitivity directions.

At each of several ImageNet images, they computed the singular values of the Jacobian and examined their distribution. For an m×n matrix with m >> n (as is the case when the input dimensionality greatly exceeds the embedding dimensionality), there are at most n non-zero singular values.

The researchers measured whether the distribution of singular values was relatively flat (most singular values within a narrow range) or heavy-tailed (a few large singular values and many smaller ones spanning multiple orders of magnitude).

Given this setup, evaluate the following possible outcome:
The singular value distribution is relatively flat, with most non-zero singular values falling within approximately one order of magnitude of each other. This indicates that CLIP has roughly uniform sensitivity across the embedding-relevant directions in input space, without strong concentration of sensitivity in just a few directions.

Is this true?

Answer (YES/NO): NO